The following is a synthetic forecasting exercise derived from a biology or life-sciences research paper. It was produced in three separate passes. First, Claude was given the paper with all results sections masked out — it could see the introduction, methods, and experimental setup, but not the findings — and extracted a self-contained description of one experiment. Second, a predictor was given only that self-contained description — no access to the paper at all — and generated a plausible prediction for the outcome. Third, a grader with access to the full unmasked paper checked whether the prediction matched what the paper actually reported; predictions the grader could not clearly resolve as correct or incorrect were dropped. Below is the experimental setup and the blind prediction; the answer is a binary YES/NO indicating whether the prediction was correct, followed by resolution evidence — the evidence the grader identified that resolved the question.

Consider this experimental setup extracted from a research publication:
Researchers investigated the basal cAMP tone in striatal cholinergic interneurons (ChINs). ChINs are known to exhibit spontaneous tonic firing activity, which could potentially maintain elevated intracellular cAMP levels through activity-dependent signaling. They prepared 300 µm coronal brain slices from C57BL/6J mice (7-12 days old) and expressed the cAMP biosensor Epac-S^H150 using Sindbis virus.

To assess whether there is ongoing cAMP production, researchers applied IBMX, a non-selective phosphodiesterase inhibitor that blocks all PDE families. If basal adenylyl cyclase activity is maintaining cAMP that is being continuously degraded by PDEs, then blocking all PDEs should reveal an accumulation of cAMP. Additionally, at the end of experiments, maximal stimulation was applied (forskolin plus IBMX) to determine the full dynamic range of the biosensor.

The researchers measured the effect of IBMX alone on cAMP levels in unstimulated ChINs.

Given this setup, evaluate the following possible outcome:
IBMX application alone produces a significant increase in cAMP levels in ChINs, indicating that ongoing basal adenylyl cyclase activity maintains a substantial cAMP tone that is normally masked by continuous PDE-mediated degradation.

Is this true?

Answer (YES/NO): NO